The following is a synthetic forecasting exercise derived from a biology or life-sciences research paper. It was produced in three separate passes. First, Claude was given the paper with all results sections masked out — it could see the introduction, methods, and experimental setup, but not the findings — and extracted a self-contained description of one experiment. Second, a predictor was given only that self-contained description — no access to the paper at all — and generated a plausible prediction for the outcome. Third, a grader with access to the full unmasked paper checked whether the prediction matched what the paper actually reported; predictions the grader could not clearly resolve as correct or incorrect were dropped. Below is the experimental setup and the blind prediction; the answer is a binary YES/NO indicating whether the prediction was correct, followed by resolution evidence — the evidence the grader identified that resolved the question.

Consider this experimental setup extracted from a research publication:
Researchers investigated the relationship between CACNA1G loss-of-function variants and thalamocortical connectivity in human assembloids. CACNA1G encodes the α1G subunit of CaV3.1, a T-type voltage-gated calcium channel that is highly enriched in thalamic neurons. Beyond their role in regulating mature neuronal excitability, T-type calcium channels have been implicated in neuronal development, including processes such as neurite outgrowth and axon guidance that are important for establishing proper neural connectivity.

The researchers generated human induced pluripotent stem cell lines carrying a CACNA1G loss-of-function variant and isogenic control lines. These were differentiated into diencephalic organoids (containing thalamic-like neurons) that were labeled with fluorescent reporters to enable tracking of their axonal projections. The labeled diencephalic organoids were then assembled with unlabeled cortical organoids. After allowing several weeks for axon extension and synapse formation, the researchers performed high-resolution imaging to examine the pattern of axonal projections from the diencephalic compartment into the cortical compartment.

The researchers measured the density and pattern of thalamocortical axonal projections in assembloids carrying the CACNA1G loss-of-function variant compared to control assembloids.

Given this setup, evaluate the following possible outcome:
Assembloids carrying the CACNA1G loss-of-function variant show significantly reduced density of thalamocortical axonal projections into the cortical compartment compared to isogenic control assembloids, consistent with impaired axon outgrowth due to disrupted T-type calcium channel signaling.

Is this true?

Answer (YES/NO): NO